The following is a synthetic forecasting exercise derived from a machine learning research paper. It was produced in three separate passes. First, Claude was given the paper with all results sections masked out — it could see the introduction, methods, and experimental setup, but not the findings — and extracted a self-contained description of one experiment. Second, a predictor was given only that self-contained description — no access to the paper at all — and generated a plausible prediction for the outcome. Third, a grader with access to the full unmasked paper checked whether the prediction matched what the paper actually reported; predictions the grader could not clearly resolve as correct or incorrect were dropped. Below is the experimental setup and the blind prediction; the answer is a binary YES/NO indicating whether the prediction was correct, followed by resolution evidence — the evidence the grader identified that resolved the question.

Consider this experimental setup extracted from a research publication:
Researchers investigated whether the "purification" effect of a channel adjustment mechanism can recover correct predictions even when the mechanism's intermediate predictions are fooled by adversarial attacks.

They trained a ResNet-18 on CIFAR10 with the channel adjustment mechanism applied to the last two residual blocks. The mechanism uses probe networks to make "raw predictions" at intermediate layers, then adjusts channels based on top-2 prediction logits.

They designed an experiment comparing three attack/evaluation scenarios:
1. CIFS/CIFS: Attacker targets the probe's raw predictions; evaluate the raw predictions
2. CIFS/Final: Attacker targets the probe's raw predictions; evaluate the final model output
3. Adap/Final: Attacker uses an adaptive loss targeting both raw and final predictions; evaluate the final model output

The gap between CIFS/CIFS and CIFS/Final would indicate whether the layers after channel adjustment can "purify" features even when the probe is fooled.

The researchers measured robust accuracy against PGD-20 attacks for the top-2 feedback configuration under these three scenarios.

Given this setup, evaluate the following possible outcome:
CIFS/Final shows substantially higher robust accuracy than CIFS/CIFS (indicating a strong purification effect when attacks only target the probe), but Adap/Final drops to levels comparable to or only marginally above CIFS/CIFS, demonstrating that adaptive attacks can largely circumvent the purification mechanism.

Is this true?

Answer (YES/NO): NO